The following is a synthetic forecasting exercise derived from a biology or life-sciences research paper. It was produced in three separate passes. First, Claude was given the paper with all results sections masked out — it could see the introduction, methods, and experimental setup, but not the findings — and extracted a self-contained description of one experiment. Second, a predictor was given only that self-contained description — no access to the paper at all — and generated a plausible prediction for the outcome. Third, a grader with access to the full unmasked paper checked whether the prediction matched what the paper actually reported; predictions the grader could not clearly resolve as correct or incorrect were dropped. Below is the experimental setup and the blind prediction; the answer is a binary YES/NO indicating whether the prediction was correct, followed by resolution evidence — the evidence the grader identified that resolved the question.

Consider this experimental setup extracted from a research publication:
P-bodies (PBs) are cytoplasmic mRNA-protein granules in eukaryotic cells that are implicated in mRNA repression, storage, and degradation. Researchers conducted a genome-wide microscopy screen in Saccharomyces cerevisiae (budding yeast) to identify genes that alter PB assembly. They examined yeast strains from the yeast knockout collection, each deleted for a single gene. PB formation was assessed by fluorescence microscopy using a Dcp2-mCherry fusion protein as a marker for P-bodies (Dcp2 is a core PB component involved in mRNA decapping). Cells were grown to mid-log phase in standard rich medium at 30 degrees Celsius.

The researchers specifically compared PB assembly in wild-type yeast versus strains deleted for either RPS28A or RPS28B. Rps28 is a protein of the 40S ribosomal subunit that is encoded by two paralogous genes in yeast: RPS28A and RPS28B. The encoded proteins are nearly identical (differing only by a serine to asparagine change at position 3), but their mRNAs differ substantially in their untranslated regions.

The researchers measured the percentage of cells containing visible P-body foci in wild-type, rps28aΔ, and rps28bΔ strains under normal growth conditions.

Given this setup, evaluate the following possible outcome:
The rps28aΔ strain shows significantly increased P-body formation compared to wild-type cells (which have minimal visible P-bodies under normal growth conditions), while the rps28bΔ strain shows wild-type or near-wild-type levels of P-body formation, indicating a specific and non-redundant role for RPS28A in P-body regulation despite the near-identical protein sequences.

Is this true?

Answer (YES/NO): NO